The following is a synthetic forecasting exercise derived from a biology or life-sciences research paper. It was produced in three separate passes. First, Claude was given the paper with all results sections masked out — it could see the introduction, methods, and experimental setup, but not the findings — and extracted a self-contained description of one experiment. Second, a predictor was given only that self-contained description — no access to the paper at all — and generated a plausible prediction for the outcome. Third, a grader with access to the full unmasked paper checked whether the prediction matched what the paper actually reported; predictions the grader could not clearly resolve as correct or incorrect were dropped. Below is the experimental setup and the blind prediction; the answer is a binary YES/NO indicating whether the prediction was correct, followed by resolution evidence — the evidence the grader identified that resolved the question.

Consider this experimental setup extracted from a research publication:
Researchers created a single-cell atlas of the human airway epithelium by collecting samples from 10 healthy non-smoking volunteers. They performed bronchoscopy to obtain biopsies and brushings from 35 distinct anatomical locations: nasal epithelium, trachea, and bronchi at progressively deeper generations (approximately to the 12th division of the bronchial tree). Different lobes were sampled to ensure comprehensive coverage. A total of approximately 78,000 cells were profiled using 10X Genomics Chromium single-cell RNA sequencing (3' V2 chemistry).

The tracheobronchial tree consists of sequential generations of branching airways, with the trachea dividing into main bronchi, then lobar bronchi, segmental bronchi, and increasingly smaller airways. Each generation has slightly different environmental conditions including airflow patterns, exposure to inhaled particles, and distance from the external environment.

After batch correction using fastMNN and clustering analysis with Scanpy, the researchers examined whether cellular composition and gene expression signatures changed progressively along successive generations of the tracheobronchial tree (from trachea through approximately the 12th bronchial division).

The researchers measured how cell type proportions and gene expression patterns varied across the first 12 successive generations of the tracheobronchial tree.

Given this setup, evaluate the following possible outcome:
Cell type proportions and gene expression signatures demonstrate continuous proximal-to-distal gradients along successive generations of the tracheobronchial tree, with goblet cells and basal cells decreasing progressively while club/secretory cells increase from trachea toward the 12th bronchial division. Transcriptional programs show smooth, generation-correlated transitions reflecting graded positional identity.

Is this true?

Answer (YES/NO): NO